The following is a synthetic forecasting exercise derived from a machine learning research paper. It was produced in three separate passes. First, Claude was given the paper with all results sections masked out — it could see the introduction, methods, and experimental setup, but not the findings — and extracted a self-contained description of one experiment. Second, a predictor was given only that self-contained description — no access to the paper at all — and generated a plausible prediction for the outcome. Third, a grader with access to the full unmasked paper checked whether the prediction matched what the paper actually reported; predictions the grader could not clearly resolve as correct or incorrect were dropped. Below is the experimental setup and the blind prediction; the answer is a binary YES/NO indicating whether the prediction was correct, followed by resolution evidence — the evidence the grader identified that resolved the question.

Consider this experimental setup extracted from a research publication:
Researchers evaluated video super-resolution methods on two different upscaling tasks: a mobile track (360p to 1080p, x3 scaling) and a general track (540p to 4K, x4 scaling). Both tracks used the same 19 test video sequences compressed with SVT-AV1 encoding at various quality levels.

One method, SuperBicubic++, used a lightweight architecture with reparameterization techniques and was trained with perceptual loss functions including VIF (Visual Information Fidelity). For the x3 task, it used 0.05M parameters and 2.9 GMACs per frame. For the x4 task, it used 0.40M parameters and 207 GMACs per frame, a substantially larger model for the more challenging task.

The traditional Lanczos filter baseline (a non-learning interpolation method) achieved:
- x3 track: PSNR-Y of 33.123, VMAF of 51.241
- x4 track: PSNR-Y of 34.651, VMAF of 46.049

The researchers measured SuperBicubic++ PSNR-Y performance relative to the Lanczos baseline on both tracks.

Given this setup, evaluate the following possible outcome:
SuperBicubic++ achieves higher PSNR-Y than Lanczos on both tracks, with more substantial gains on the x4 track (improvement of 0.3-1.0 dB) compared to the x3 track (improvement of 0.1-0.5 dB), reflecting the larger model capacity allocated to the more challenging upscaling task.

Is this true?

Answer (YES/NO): NO